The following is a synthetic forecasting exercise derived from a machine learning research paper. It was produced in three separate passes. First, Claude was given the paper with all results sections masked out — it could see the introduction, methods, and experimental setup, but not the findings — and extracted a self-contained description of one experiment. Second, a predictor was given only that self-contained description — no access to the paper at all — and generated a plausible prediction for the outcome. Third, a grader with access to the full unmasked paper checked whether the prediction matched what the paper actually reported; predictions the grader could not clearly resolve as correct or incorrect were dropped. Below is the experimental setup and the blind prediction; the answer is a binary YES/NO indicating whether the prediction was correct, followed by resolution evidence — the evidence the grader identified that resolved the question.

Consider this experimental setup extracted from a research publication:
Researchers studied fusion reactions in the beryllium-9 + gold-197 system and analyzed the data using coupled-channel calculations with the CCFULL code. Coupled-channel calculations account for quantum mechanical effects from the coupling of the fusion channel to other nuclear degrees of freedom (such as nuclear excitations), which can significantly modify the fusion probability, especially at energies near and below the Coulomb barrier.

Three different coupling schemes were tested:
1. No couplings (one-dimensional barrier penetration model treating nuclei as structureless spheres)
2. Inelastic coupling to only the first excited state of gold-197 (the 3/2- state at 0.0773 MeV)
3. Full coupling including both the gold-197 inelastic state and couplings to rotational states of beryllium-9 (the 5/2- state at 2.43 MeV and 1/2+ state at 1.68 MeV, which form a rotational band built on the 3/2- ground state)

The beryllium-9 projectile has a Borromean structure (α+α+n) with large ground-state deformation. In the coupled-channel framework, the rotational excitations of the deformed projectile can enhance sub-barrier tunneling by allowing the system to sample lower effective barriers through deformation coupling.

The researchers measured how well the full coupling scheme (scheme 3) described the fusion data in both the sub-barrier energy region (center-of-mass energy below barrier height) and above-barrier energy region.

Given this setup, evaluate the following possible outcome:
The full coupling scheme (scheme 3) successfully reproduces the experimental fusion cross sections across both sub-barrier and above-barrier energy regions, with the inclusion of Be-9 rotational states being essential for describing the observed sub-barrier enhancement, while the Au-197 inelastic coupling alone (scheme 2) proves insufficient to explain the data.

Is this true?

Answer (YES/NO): NO